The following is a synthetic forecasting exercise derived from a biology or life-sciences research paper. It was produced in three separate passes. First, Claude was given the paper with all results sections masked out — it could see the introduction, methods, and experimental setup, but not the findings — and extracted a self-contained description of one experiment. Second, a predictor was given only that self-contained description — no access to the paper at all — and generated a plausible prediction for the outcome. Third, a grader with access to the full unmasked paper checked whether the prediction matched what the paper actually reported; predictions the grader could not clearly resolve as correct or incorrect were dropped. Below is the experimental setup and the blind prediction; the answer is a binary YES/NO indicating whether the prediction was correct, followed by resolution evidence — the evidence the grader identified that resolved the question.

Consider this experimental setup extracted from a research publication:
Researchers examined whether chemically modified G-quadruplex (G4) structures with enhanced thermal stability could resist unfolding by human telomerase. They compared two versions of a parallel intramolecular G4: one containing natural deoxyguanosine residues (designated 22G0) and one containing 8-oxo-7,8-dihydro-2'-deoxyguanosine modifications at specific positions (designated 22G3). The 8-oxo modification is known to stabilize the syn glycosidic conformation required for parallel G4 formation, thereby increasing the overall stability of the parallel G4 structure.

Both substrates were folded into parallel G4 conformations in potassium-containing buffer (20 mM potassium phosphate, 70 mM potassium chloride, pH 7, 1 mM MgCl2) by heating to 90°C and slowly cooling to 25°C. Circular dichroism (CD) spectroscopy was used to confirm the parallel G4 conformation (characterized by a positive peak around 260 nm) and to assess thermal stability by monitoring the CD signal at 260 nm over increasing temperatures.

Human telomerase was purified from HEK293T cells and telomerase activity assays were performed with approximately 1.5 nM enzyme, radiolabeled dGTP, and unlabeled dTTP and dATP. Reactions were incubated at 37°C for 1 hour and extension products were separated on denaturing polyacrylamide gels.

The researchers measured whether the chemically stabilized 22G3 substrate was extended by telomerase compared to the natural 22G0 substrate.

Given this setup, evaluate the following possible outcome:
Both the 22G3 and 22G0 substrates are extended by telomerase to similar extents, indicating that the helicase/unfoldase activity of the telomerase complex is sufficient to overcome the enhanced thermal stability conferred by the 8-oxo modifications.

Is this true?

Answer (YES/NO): NO